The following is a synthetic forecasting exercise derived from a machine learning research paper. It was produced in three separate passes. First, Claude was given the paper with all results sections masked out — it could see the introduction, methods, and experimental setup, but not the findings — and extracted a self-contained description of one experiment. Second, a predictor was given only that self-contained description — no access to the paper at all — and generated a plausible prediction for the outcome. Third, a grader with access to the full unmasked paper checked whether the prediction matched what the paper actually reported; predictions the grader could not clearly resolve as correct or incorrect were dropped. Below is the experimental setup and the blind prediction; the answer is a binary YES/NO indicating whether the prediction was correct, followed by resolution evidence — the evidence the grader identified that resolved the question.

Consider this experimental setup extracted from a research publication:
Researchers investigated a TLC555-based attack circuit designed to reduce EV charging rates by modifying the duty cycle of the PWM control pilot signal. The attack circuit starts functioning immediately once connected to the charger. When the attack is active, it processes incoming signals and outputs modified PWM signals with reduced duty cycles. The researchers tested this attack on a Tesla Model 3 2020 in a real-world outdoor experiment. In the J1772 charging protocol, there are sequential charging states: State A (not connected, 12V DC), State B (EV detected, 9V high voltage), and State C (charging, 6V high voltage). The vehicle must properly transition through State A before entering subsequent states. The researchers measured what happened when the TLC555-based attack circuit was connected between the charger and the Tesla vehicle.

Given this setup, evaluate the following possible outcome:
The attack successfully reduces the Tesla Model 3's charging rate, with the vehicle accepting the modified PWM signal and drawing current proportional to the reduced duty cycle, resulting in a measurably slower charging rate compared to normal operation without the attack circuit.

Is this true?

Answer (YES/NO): NO